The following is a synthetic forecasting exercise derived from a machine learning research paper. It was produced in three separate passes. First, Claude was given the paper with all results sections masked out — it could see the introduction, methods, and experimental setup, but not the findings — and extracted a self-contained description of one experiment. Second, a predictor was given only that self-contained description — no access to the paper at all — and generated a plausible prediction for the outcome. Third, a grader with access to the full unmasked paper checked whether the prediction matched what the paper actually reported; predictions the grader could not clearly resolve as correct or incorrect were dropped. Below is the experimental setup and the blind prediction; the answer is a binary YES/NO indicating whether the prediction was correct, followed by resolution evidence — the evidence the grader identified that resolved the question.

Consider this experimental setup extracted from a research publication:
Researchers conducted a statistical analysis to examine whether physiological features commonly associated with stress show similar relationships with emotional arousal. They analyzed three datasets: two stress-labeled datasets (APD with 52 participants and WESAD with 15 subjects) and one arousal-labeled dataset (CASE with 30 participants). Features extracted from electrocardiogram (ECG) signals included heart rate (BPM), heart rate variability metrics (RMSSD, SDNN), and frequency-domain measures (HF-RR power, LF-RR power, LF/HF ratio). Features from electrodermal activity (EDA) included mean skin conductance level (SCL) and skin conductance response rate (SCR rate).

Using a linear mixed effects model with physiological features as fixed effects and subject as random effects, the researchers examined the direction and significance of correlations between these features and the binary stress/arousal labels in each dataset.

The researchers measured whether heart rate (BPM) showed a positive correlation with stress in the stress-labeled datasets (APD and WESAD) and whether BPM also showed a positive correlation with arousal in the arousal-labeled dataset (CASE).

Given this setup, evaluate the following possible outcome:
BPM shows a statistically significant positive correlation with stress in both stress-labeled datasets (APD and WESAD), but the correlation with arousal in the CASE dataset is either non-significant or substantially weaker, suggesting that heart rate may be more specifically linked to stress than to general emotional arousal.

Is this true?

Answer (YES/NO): NO